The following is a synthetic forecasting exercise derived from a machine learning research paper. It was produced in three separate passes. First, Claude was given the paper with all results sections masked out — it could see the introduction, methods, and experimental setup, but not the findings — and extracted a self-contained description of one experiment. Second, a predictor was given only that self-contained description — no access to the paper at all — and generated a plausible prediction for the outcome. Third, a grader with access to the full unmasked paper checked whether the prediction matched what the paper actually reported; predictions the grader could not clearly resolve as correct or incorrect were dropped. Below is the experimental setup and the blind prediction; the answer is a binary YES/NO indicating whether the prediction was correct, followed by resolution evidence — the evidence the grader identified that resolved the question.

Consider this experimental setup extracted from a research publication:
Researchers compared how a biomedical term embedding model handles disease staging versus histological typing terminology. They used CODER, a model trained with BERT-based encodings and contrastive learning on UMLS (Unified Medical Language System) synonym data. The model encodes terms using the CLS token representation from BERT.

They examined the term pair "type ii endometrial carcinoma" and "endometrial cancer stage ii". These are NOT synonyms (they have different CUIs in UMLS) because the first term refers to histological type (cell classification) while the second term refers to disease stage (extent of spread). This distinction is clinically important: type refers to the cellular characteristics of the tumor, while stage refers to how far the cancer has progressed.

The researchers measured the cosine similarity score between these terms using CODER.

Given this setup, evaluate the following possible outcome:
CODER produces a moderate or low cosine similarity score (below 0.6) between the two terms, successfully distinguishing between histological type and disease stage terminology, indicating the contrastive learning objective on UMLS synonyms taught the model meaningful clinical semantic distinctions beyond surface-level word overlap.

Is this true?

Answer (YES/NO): NO